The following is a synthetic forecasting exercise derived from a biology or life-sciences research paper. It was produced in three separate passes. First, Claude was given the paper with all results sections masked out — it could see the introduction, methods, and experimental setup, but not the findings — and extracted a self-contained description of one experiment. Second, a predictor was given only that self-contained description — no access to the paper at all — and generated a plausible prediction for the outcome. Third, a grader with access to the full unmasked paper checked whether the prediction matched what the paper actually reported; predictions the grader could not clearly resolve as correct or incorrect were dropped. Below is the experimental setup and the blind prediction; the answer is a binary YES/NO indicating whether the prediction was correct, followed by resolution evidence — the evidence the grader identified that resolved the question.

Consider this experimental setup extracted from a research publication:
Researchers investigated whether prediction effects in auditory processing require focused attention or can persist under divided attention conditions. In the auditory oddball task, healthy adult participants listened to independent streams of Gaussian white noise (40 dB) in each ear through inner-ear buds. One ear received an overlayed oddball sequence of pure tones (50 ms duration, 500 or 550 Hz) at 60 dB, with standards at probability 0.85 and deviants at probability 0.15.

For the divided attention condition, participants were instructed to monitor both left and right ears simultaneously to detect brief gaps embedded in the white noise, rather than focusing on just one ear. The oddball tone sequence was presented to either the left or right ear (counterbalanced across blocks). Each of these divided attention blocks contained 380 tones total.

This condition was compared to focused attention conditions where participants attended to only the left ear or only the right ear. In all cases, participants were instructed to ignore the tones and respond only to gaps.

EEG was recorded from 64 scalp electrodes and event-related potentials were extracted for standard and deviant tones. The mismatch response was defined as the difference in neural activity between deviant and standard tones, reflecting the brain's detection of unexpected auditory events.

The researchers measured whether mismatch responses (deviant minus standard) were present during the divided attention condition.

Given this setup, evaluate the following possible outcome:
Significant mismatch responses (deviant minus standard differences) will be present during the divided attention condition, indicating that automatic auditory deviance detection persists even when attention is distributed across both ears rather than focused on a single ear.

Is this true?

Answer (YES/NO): YES